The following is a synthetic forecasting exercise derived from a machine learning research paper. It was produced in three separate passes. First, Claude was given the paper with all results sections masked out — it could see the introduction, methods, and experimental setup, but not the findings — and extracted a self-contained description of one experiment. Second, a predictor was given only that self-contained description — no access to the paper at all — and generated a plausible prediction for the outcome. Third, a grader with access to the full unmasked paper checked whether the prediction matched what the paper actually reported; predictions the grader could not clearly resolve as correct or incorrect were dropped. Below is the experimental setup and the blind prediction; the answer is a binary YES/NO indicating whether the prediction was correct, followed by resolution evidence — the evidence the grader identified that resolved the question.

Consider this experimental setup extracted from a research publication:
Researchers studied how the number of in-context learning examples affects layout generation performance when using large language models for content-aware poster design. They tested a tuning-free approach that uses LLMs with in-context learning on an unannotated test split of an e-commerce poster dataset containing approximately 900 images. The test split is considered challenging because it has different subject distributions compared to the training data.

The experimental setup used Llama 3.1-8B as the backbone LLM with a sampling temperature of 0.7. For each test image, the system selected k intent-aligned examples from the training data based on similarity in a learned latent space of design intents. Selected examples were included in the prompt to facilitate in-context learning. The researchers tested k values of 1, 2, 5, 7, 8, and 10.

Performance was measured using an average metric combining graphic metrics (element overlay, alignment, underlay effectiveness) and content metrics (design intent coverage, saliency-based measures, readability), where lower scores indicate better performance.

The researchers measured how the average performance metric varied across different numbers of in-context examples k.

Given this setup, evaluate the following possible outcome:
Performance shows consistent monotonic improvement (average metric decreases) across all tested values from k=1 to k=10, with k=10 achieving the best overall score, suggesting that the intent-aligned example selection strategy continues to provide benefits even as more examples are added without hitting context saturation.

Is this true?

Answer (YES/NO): NO